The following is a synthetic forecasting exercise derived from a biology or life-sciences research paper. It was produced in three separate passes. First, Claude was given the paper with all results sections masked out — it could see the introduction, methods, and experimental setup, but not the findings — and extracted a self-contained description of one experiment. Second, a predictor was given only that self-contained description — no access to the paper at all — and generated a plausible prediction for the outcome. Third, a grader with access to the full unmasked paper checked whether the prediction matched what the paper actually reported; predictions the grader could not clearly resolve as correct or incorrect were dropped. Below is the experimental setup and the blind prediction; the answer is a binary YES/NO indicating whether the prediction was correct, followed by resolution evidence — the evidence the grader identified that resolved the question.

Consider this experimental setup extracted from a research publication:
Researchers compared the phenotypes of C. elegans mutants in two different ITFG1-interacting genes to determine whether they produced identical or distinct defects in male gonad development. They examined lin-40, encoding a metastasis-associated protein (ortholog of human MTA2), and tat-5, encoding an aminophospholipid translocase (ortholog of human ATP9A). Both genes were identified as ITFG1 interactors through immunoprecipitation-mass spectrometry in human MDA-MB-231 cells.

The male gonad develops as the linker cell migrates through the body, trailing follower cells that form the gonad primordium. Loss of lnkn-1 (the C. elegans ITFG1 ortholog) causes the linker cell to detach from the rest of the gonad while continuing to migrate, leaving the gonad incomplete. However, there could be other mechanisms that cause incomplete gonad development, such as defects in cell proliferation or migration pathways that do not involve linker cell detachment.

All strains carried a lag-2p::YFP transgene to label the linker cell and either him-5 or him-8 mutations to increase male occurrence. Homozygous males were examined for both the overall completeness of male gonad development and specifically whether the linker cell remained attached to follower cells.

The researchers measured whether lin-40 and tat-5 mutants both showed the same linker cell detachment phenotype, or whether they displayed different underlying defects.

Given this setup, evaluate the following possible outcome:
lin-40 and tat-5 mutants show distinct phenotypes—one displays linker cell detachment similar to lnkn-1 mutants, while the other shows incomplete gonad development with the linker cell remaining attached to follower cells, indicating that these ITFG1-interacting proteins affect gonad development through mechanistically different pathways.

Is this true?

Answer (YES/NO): YES